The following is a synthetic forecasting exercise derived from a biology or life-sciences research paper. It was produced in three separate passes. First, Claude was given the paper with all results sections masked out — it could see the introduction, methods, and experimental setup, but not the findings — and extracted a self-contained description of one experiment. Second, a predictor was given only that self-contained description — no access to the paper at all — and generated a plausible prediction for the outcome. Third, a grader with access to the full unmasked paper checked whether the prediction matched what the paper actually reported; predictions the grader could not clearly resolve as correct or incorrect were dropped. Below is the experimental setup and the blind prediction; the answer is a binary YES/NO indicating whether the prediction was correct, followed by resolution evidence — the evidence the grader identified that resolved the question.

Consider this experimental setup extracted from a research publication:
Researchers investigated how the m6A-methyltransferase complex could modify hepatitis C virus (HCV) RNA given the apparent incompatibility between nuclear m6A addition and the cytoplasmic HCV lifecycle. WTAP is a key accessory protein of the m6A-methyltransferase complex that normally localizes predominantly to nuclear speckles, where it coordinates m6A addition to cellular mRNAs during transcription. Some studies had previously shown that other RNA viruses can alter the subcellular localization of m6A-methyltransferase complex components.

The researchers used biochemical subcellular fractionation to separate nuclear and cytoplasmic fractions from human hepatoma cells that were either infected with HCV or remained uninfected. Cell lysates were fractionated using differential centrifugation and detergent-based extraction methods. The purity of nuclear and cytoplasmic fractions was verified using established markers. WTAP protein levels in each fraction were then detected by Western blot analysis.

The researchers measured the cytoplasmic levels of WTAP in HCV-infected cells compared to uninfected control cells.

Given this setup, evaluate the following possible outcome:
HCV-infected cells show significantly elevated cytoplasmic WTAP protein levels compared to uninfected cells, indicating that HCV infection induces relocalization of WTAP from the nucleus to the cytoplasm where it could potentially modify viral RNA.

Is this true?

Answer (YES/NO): YES